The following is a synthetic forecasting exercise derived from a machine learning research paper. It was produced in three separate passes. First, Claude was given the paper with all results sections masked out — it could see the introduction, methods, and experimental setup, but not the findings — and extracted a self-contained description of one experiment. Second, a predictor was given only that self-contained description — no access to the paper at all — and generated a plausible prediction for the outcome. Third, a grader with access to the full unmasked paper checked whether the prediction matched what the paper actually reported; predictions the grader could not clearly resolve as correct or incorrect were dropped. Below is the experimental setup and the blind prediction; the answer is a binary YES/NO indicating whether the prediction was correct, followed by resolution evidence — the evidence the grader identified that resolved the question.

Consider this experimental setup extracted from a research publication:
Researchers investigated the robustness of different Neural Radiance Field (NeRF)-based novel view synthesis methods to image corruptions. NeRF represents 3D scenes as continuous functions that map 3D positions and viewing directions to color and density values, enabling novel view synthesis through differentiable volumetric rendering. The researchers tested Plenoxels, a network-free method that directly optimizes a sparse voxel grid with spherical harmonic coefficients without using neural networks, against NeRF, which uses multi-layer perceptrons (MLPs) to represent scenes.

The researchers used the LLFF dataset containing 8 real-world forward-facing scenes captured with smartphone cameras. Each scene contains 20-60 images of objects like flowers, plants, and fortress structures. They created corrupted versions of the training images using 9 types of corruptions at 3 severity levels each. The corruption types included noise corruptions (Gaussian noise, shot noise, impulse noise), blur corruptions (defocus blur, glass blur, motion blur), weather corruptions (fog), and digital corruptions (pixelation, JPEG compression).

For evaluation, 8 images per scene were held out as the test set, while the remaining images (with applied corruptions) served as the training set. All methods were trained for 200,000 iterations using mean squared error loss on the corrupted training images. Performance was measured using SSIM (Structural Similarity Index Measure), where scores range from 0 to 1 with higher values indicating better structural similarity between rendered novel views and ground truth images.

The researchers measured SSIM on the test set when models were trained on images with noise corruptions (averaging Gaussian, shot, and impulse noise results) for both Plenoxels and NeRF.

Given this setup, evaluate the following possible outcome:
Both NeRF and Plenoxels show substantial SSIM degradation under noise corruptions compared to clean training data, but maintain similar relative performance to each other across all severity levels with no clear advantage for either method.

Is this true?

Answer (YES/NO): NO